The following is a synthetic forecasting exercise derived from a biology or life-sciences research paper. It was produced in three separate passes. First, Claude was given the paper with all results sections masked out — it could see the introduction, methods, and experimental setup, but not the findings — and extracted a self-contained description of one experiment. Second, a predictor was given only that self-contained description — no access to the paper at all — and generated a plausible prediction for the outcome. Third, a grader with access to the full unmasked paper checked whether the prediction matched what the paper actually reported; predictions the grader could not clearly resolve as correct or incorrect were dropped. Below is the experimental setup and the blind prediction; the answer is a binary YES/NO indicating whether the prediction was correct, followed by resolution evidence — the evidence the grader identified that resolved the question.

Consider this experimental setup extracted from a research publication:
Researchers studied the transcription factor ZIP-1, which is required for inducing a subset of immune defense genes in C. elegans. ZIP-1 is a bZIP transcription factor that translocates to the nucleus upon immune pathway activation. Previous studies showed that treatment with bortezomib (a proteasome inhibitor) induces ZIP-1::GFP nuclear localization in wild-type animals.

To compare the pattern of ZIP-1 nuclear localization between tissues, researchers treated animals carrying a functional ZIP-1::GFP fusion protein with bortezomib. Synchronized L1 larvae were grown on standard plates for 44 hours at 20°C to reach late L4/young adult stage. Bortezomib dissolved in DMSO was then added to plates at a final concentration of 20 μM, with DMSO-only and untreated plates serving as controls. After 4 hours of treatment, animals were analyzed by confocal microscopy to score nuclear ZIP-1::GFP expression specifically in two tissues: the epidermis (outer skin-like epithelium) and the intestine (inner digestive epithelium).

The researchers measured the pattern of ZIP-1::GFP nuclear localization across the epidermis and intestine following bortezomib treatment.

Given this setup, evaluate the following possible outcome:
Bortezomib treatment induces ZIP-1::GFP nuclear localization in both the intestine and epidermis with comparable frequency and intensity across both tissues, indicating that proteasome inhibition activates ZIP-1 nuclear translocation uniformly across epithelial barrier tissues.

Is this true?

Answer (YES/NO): NO